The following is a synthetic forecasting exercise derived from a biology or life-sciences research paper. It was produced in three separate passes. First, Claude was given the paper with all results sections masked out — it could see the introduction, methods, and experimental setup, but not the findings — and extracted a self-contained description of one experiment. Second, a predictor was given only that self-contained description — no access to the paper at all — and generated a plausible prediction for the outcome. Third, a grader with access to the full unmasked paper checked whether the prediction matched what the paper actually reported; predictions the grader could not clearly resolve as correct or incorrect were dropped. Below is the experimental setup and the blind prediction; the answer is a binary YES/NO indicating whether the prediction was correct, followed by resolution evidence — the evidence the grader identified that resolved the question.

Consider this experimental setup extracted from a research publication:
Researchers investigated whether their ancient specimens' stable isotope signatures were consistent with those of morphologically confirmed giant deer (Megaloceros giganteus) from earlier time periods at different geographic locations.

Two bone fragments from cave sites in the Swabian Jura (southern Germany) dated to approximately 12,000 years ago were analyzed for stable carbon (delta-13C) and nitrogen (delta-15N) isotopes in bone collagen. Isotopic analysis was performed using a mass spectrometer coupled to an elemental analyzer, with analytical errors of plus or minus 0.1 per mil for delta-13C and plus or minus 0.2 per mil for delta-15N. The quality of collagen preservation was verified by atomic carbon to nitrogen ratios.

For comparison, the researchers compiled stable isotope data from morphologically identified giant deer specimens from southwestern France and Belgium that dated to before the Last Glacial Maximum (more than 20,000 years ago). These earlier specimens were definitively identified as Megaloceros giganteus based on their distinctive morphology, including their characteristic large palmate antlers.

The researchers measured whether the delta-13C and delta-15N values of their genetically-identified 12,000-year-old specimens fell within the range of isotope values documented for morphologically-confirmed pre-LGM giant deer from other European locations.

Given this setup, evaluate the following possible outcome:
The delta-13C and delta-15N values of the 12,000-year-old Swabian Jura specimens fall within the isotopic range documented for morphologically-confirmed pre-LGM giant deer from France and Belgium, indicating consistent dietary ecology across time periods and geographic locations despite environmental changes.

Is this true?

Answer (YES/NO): NO